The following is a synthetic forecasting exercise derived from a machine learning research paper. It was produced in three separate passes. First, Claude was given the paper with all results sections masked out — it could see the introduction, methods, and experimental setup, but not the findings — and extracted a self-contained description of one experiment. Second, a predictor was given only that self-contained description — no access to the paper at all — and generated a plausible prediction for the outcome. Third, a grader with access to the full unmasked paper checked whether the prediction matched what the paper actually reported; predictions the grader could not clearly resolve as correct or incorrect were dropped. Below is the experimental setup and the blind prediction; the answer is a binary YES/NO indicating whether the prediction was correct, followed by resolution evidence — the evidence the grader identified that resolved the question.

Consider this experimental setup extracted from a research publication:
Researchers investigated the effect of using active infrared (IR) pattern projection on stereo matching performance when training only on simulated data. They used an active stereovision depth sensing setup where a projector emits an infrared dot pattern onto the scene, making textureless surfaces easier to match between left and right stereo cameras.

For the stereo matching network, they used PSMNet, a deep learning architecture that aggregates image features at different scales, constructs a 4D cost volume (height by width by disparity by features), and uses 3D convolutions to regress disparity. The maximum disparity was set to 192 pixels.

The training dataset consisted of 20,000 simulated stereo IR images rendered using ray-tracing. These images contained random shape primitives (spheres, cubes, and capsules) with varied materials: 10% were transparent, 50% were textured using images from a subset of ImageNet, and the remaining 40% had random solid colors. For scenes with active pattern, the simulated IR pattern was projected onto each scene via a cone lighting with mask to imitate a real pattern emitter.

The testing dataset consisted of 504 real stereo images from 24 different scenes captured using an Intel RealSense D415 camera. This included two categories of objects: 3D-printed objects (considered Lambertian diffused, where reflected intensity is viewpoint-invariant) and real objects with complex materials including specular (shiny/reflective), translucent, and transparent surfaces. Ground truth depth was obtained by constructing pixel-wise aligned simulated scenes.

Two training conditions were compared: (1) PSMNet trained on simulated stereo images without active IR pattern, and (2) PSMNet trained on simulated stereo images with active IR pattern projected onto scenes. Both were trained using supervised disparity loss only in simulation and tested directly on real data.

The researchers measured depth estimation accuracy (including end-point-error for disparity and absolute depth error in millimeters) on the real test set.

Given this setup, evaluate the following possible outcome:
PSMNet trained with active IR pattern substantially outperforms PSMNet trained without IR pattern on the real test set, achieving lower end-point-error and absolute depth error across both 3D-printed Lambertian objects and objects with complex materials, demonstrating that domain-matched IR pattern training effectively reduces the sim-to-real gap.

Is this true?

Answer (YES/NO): YES